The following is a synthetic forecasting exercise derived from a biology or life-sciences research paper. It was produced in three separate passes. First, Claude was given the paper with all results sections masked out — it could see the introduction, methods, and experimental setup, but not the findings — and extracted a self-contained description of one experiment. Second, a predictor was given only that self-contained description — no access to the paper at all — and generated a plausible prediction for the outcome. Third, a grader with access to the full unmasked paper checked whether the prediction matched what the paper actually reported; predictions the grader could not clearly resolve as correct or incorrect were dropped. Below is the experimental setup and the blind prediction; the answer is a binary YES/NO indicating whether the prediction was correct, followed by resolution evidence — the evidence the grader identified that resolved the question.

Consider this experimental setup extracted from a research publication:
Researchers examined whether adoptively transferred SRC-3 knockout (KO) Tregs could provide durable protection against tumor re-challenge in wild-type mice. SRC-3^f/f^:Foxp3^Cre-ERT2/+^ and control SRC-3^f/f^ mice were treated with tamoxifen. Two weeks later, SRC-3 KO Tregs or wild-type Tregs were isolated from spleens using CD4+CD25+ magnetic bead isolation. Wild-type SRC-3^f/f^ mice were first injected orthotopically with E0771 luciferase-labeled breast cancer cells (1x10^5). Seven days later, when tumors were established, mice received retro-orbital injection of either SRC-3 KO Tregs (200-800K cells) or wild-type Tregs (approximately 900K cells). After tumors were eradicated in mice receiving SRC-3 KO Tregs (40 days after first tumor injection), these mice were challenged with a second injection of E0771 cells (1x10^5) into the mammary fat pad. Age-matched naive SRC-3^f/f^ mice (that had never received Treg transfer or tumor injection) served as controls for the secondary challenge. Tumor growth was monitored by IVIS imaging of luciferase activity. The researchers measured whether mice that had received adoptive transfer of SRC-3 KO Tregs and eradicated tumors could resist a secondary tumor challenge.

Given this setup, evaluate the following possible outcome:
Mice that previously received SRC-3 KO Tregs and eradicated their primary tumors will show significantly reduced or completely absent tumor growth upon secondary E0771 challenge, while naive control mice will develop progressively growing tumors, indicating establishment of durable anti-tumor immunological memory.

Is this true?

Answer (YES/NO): YES